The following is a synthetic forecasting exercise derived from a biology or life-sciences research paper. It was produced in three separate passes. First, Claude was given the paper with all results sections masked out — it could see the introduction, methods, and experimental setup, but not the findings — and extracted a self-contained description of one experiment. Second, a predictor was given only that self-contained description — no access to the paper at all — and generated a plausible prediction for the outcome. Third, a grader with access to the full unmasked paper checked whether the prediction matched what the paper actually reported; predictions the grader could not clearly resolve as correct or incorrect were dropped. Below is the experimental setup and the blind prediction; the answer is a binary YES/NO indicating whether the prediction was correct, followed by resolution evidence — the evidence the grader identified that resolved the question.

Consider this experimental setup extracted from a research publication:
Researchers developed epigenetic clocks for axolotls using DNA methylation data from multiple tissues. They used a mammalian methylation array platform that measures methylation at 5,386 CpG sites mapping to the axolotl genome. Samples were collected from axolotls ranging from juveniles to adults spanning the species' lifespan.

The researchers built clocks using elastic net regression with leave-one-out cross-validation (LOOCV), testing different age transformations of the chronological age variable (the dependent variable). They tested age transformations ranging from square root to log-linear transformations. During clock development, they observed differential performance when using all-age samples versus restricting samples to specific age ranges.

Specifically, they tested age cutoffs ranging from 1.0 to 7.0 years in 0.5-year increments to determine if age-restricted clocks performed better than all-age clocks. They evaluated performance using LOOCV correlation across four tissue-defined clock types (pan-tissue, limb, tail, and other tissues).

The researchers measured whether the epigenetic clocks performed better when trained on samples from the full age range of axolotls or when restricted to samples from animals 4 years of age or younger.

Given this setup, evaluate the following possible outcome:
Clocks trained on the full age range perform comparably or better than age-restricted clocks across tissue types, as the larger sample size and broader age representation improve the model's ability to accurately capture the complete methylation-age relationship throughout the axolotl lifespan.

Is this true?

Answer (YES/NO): NO